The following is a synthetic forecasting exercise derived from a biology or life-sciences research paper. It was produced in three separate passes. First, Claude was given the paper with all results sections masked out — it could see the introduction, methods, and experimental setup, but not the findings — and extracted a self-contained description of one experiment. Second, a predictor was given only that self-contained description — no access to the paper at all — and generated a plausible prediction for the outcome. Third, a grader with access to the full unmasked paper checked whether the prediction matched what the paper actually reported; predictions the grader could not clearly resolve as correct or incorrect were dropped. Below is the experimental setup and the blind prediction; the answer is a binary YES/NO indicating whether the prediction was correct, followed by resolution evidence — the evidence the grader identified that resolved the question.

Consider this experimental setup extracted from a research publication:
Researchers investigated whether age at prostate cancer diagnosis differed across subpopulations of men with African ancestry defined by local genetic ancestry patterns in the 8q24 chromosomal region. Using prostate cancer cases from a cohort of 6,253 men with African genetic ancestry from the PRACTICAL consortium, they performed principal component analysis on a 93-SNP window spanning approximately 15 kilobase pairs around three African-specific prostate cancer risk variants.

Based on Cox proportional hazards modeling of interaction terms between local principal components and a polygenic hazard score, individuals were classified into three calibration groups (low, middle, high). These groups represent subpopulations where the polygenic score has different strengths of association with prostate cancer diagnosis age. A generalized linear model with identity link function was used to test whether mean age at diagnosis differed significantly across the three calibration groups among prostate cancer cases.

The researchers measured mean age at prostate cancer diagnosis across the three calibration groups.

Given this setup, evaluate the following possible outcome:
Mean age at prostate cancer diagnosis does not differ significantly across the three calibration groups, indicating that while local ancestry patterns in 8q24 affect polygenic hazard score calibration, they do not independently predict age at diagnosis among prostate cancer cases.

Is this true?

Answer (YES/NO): YES